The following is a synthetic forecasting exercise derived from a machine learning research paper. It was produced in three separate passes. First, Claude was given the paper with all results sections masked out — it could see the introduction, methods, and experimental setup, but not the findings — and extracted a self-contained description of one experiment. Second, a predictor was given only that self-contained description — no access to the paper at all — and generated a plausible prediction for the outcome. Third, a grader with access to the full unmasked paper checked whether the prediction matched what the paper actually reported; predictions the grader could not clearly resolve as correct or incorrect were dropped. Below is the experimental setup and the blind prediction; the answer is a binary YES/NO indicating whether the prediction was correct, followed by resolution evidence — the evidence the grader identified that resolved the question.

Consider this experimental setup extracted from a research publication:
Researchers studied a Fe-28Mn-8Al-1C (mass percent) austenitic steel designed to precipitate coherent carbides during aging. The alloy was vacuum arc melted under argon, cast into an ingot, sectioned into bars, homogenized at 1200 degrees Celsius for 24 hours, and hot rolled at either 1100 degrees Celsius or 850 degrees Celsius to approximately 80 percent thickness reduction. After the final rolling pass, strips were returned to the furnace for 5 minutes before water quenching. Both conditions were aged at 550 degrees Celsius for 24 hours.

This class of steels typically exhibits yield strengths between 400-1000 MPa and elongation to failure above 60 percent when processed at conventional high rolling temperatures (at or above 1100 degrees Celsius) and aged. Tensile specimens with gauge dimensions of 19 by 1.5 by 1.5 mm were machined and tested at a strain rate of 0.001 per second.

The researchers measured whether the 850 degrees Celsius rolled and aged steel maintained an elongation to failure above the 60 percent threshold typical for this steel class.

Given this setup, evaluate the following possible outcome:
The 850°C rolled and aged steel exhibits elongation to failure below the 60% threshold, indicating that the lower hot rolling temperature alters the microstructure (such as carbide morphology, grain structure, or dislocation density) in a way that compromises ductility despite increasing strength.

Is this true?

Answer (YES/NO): YES